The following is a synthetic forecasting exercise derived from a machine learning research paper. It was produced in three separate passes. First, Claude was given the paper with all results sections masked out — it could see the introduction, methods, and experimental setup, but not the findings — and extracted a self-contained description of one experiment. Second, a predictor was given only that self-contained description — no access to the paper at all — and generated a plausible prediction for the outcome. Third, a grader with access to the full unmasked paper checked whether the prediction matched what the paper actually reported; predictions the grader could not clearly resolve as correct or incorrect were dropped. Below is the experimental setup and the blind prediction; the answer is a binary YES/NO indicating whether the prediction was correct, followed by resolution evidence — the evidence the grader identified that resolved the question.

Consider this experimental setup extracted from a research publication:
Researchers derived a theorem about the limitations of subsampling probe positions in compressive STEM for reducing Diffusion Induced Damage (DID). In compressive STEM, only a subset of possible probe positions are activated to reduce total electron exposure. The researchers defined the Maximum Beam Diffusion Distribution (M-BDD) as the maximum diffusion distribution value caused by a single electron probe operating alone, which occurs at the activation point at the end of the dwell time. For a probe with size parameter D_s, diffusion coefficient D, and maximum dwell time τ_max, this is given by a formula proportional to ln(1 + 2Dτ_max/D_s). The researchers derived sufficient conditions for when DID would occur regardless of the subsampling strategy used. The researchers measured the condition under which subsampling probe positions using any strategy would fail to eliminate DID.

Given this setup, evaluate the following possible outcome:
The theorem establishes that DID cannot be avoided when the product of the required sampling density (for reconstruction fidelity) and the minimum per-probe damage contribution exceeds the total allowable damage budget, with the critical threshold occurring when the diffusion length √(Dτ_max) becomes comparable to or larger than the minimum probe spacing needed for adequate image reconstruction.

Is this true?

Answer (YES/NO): NO